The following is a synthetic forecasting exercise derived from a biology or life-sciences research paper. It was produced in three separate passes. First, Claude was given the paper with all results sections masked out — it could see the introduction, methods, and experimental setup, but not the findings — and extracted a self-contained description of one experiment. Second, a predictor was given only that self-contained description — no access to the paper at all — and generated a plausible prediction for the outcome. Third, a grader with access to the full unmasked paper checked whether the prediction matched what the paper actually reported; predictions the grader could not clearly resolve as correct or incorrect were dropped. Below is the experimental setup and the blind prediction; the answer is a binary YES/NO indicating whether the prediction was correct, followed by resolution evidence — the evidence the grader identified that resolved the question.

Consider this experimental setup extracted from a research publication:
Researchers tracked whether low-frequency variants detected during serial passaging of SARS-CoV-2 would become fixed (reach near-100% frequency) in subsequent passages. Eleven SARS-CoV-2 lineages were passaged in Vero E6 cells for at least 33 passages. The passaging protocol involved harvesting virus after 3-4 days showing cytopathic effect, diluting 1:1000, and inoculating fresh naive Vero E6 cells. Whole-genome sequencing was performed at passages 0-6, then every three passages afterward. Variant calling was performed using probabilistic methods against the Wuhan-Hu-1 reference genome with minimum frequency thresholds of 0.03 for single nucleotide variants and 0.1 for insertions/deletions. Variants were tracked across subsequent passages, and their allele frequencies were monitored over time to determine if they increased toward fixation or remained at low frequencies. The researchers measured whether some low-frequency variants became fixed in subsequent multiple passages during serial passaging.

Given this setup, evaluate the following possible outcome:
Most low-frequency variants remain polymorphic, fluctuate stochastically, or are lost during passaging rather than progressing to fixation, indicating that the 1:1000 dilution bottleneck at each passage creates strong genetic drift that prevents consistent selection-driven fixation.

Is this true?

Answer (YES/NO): NO